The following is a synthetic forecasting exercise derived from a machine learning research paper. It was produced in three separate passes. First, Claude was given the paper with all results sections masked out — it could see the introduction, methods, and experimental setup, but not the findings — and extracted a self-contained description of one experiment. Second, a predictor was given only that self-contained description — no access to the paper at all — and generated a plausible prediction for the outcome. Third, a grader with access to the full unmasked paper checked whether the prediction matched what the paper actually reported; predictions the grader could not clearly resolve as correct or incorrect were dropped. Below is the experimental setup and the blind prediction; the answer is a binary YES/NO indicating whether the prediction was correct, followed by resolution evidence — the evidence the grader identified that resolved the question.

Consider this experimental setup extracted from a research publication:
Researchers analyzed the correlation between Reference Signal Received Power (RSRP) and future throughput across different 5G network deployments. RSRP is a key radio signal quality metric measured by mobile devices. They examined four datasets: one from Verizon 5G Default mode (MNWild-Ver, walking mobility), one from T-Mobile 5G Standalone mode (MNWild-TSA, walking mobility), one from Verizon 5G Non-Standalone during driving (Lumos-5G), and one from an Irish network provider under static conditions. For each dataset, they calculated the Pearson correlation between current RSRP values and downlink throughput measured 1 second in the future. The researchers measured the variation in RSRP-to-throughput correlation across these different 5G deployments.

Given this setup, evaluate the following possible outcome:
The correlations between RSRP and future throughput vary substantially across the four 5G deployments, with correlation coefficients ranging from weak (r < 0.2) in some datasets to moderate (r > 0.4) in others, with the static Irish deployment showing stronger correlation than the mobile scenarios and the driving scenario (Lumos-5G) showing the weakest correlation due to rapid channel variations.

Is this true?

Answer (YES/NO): NO